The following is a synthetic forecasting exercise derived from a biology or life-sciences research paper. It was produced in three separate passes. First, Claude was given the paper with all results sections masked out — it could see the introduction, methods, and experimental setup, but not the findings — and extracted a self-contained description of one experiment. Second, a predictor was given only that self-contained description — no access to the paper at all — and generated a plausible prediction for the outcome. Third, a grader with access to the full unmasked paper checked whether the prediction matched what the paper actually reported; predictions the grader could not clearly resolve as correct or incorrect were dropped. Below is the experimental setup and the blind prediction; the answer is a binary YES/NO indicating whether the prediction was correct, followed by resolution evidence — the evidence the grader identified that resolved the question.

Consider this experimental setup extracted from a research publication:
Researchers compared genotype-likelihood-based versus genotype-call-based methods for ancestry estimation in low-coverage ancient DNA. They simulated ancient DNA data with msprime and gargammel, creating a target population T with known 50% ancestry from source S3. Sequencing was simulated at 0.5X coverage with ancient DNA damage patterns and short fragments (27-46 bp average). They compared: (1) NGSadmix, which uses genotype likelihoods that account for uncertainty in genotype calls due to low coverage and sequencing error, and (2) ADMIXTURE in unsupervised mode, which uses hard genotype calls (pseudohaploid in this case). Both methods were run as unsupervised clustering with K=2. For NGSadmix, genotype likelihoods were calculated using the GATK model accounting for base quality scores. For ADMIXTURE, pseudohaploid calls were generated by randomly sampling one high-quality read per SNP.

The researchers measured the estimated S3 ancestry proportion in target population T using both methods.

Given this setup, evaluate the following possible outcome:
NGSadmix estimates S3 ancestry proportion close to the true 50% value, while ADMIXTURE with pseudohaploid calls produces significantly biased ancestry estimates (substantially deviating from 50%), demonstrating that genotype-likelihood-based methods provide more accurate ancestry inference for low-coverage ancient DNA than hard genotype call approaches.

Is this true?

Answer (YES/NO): NO